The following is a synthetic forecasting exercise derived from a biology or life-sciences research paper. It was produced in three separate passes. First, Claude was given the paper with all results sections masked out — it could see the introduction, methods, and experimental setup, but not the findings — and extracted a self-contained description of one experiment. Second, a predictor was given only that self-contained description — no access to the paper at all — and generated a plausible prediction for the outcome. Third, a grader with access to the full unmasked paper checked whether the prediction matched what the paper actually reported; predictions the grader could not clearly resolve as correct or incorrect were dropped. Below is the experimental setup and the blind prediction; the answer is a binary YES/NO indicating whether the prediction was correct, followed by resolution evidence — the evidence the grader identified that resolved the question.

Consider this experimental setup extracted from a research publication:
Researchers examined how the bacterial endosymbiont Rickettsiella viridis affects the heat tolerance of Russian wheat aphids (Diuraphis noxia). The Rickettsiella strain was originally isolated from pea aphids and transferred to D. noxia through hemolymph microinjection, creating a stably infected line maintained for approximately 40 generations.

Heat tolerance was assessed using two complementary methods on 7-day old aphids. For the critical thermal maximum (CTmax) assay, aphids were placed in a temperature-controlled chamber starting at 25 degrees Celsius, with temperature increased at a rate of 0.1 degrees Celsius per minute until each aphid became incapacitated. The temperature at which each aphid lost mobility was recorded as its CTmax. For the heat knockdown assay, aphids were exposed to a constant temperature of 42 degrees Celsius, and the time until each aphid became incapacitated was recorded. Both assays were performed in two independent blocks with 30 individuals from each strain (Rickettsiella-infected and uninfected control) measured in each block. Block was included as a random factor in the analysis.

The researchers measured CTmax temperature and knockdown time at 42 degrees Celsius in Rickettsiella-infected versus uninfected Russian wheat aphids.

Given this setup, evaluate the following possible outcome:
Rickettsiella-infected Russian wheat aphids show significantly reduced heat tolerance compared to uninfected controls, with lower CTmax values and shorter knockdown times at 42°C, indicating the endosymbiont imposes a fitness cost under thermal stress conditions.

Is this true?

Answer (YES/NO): NO